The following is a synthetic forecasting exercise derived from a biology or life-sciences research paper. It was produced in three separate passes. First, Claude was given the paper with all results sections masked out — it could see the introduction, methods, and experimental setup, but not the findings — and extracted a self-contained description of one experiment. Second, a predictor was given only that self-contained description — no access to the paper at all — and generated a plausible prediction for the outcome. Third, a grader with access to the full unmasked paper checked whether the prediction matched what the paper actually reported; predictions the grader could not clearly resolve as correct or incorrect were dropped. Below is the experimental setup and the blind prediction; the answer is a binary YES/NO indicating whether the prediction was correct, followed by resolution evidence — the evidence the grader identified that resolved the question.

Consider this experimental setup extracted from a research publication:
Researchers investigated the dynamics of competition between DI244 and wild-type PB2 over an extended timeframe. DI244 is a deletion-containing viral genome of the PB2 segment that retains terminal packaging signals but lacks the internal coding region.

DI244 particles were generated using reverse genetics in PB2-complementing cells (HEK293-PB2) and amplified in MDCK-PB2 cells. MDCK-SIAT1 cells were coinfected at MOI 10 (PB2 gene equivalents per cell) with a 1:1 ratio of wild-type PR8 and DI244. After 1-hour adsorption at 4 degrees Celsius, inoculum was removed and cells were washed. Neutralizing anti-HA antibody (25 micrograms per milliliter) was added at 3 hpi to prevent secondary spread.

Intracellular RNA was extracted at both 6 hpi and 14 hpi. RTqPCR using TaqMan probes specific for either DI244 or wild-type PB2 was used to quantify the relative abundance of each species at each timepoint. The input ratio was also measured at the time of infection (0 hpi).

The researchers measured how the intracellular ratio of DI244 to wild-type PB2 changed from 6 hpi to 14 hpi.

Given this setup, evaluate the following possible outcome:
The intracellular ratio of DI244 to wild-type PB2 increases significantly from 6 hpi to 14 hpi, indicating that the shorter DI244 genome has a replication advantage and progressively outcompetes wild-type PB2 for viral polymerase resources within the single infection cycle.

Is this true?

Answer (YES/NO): NO